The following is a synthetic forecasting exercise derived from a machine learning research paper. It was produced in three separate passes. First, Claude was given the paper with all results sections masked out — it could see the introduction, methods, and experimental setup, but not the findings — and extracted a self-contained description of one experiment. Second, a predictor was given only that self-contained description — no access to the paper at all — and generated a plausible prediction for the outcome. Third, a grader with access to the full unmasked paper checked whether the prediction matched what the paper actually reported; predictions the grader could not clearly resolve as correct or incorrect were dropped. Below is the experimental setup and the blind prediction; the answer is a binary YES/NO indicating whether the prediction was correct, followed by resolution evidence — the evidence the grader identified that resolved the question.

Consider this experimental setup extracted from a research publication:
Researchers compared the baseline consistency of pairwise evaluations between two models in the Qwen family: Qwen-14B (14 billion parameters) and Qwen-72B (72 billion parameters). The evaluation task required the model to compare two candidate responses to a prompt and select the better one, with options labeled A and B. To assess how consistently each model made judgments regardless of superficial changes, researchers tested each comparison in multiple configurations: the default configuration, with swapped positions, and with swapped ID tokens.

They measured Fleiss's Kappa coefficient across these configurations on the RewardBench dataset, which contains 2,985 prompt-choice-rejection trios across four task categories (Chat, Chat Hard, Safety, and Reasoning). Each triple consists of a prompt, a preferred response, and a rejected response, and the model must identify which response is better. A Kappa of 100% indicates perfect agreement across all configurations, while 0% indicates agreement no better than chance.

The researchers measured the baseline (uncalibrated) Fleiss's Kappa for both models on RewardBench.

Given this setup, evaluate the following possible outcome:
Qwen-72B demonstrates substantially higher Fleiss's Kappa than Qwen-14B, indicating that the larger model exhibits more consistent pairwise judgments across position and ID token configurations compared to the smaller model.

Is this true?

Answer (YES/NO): YES